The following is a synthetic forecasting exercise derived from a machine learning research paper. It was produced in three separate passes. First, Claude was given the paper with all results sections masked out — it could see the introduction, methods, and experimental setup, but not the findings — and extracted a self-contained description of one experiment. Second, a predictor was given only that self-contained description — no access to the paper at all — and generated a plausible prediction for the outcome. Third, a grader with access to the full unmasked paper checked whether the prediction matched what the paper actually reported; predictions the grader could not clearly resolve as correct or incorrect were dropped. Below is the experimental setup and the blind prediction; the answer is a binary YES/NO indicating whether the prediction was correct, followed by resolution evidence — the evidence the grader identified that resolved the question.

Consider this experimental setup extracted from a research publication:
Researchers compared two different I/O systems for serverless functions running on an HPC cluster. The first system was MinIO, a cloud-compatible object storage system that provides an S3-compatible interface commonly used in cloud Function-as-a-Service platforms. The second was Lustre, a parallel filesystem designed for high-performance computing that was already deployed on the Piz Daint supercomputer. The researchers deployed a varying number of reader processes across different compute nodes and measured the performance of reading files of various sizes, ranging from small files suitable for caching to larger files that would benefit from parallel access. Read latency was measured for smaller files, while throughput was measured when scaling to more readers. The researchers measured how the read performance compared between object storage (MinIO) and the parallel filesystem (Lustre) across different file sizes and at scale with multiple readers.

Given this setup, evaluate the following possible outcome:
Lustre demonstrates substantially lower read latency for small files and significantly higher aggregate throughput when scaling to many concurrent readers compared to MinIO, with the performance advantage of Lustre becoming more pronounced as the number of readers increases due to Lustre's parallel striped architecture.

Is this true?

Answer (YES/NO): NO